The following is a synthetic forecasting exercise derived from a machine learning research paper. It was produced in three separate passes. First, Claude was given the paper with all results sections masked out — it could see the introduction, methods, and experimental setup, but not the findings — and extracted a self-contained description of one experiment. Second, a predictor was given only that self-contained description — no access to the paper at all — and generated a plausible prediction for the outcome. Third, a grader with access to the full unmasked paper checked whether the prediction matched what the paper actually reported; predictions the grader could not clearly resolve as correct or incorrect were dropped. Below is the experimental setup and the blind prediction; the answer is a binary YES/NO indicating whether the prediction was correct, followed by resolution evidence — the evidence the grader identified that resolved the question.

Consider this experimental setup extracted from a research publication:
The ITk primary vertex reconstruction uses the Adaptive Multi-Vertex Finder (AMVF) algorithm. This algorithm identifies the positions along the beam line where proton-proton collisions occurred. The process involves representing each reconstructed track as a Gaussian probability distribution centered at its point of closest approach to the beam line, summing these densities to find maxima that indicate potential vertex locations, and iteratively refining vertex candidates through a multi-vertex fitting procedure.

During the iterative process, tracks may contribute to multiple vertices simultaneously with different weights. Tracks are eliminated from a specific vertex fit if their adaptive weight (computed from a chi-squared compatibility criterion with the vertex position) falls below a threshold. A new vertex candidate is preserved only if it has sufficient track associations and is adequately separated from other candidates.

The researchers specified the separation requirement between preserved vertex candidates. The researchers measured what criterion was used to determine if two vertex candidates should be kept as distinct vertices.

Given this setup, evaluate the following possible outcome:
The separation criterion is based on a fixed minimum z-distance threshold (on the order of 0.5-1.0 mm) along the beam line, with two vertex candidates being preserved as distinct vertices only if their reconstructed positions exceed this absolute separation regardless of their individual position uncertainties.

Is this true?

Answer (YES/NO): NO